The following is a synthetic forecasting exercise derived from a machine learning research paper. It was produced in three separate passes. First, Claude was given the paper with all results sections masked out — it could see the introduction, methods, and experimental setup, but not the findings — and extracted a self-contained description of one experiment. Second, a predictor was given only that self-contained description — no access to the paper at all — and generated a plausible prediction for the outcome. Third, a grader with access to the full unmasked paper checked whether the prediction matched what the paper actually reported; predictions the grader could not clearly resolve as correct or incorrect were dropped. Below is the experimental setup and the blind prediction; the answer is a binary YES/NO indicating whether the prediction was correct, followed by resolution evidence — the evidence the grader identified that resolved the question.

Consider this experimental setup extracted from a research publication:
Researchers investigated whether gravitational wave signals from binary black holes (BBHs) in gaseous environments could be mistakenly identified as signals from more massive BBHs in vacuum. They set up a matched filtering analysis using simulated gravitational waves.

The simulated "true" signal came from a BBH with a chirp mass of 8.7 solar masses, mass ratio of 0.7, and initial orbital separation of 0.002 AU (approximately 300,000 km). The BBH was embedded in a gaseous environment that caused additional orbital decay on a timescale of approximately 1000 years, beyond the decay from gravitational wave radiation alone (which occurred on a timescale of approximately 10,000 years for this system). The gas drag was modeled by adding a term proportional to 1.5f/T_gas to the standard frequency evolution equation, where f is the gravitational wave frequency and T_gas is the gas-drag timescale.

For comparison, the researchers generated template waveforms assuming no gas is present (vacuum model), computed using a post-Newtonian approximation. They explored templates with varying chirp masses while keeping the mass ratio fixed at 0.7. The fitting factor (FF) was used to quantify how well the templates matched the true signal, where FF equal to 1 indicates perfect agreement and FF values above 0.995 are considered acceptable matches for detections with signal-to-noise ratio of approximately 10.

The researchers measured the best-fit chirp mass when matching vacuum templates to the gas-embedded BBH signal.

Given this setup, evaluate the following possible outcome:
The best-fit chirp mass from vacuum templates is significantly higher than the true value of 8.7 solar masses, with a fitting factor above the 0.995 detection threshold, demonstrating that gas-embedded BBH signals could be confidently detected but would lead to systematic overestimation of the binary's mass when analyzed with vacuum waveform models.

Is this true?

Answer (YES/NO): YES